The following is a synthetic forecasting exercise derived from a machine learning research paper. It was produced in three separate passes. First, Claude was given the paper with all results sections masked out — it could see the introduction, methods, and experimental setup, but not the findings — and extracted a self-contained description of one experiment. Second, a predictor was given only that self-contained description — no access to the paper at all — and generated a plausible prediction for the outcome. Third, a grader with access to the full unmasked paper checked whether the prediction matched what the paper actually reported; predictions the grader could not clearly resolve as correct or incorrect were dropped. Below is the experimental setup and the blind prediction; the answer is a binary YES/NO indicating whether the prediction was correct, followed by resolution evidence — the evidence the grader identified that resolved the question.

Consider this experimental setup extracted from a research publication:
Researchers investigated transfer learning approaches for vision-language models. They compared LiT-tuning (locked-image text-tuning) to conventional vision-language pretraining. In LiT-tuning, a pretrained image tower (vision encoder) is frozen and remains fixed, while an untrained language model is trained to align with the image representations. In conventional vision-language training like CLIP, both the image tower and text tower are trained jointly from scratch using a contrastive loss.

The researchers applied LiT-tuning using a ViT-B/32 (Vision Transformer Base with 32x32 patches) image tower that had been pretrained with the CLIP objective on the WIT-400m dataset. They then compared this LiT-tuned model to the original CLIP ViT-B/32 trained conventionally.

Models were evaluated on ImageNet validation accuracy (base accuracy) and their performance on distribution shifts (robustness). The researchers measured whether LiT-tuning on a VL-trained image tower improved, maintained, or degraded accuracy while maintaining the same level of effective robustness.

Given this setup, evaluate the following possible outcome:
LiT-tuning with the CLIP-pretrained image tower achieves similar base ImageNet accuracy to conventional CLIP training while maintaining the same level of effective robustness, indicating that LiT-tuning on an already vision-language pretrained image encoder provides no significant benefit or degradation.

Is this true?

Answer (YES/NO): NO